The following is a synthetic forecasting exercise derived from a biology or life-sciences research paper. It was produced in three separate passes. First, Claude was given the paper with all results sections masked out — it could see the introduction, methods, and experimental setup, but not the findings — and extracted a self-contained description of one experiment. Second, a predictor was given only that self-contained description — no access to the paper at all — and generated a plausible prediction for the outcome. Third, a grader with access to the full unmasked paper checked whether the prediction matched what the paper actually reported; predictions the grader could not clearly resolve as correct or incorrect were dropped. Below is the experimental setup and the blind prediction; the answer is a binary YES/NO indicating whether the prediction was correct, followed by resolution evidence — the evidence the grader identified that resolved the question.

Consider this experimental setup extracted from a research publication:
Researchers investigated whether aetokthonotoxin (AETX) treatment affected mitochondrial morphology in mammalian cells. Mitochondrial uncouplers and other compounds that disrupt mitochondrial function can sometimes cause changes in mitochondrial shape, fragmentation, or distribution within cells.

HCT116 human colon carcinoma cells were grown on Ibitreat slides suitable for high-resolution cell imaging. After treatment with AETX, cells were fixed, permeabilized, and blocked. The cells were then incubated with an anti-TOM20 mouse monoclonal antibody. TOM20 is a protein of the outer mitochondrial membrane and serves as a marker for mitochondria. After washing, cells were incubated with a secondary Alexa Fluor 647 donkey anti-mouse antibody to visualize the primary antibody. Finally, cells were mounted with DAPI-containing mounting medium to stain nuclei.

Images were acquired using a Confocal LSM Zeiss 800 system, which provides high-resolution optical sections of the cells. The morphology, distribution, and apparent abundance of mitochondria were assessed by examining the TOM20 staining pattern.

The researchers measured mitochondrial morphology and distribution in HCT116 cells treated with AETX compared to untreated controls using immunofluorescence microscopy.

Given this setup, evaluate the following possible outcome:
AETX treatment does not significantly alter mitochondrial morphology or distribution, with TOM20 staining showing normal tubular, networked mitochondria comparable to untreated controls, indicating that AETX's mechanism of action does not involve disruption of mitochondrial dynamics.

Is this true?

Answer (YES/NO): NO